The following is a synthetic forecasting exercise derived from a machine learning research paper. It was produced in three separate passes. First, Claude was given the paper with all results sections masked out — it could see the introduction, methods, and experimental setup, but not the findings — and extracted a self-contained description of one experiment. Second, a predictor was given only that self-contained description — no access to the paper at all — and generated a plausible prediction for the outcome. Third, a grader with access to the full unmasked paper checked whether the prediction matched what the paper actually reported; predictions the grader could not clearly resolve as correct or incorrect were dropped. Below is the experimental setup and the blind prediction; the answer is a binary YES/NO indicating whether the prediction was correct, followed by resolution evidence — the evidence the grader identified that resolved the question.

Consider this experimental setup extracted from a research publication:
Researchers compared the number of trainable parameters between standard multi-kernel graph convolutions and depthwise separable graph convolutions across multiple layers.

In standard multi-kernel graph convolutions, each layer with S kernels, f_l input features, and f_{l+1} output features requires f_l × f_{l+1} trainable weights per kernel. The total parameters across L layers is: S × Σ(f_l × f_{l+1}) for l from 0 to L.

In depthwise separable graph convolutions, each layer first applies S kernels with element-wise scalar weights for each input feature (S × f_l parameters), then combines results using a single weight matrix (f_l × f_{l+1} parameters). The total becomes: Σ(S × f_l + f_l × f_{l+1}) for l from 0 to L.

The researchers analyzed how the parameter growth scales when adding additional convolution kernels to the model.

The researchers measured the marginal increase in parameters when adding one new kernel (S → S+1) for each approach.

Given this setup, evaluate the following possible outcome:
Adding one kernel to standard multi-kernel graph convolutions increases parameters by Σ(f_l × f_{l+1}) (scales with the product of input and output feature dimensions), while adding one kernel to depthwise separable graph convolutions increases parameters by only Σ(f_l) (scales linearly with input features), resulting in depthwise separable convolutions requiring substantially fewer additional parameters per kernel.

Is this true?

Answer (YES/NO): YES